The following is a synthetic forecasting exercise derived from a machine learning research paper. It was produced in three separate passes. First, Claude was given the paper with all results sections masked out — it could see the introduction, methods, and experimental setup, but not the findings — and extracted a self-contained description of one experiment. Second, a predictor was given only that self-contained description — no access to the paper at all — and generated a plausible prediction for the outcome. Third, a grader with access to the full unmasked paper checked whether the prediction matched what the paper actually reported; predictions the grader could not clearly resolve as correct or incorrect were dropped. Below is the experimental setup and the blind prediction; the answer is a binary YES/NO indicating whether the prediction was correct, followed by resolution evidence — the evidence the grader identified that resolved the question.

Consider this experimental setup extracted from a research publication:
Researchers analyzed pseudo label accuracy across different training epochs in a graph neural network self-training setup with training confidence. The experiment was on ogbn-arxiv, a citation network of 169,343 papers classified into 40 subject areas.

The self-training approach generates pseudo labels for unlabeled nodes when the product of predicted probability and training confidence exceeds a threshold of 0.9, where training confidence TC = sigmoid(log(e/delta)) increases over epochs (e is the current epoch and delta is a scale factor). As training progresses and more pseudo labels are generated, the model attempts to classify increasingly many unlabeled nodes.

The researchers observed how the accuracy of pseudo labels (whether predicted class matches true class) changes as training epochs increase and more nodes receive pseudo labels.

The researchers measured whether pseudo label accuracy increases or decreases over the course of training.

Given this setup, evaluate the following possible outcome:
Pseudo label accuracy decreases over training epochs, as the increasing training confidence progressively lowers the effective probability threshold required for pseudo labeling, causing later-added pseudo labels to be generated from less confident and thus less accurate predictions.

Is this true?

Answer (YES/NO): NO